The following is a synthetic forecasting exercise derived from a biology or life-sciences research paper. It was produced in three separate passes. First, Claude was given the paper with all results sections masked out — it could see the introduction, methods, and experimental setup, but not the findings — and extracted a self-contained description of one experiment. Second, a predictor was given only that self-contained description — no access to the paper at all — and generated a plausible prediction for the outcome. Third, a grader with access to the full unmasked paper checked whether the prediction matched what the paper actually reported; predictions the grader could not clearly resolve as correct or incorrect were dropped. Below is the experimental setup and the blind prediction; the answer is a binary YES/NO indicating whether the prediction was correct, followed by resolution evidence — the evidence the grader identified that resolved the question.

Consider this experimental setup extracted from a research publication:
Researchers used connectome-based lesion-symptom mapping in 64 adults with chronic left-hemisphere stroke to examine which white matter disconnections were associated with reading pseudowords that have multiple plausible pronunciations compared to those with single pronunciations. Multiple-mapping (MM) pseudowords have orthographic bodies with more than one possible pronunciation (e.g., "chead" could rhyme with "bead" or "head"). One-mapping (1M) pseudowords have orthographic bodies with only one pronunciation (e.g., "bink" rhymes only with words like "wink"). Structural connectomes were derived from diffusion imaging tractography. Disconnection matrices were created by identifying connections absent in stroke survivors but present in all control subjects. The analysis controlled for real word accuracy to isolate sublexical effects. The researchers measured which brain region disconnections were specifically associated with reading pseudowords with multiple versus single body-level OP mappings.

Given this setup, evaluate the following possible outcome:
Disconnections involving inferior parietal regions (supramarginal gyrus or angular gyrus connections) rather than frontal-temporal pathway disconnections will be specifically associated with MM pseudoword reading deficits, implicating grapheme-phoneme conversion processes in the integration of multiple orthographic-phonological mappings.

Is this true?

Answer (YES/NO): NO